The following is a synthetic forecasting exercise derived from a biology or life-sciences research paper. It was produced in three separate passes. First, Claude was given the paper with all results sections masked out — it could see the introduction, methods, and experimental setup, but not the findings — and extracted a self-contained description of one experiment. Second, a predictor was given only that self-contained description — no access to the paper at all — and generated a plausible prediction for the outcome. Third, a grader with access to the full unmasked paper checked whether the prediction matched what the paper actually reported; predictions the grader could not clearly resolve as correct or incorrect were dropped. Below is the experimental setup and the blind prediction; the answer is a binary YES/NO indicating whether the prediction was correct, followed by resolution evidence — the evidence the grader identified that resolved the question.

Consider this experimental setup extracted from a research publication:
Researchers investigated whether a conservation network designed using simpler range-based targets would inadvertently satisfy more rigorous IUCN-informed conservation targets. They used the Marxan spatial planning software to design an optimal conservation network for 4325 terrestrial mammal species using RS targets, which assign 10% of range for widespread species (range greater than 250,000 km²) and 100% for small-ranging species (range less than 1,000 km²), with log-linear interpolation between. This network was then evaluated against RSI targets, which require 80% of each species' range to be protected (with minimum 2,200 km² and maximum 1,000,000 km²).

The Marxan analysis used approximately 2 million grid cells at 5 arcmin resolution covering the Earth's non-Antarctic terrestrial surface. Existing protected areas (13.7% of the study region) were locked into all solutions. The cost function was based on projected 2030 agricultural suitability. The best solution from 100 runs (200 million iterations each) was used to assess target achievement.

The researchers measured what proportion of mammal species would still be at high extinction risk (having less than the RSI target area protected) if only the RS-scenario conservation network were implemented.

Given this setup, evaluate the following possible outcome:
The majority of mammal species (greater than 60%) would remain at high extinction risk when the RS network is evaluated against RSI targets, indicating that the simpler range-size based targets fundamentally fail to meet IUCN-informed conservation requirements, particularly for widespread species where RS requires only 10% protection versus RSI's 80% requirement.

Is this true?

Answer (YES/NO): YES